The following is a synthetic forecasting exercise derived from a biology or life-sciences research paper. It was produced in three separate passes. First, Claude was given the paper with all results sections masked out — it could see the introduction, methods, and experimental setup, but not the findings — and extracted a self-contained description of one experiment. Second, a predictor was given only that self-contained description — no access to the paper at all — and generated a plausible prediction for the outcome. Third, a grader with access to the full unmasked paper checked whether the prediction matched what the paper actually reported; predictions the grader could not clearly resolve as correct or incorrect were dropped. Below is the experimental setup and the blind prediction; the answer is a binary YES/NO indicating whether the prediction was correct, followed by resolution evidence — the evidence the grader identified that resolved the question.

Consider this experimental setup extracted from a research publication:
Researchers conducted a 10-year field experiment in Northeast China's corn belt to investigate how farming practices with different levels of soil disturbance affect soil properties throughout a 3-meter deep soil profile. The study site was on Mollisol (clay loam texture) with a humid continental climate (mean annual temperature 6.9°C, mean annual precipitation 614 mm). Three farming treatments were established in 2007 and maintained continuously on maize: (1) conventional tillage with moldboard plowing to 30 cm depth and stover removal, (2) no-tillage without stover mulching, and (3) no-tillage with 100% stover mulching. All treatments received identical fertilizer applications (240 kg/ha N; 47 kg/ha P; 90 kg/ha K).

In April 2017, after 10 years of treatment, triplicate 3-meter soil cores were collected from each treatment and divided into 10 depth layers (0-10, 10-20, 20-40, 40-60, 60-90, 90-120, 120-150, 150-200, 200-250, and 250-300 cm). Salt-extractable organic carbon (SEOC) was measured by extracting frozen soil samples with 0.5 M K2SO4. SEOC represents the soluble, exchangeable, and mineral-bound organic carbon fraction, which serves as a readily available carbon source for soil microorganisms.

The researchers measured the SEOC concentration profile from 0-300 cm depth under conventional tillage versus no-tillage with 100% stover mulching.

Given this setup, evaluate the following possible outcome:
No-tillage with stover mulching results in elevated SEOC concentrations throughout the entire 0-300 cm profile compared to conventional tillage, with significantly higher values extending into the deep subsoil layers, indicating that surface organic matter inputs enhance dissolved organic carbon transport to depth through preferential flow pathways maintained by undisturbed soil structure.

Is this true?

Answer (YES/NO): NO